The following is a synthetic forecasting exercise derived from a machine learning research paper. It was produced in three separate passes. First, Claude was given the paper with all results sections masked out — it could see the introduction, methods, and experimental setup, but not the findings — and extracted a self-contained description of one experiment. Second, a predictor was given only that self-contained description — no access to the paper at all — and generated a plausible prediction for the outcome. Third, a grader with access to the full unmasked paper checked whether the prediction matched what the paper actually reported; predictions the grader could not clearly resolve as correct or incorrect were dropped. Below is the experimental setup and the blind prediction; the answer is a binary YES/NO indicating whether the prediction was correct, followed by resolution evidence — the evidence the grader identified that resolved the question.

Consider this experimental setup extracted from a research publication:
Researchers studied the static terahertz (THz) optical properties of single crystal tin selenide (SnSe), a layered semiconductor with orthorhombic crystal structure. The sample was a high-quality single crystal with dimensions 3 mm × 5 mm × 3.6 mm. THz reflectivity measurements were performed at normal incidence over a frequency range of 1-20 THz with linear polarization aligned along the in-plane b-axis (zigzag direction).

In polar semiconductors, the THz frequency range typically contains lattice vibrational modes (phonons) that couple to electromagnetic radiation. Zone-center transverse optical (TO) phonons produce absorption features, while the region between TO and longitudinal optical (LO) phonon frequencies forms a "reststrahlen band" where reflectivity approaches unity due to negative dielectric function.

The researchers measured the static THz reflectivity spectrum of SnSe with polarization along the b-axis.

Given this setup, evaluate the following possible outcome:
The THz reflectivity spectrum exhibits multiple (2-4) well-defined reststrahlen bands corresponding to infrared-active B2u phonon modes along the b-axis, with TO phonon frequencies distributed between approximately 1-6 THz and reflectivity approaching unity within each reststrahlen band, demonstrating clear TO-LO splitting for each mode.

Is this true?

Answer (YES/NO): NO